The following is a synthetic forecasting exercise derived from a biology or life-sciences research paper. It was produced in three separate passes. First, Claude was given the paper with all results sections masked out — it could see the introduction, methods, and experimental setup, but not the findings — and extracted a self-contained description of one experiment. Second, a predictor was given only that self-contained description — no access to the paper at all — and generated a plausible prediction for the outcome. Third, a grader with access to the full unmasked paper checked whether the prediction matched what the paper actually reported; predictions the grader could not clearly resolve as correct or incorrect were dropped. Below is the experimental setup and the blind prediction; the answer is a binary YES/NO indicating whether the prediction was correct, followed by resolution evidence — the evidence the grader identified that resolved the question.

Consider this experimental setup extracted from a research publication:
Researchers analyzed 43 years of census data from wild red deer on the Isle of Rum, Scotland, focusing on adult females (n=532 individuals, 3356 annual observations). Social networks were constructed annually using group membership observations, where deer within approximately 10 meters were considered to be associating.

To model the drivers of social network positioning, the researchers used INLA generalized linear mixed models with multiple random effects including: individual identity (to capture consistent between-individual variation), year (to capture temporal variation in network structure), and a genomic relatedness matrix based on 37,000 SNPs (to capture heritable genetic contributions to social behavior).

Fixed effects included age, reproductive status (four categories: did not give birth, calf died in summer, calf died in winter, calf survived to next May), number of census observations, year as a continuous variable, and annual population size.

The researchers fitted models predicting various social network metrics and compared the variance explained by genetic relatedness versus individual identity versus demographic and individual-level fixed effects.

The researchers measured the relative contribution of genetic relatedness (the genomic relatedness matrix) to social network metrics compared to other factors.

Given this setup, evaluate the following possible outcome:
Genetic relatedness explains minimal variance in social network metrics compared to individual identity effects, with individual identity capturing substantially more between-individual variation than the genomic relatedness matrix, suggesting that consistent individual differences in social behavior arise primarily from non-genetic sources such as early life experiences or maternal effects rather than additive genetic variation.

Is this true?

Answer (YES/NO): NO